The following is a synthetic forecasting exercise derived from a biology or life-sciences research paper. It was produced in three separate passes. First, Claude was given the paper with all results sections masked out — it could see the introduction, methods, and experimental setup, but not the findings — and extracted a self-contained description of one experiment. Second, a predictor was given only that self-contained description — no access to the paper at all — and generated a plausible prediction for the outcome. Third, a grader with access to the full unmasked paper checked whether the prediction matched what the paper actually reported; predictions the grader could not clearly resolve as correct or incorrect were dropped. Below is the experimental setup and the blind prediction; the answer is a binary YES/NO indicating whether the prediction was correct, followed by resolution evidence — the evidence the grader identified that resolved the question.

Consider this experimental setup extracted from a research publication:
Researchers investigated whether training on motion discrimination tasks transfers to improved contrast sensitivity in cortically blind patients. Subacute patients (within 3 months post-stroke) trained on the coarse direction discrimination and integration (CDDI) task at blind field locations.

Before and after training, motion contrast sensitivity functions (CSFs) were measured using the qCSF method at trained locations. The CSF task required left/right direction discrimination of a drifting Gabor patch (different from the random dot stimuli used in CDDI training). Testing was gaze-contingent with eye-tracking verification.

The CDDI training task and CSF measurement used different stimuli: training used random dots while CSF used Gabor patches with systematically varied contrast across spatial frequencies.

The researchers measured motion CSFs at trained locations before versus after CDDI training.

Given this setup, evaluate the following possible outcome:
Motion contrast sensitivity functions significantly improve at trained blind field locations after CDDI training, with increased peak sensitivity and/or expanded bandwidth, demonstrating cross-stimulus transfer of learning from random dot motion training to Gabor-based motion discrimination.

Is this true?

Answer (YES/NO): YES